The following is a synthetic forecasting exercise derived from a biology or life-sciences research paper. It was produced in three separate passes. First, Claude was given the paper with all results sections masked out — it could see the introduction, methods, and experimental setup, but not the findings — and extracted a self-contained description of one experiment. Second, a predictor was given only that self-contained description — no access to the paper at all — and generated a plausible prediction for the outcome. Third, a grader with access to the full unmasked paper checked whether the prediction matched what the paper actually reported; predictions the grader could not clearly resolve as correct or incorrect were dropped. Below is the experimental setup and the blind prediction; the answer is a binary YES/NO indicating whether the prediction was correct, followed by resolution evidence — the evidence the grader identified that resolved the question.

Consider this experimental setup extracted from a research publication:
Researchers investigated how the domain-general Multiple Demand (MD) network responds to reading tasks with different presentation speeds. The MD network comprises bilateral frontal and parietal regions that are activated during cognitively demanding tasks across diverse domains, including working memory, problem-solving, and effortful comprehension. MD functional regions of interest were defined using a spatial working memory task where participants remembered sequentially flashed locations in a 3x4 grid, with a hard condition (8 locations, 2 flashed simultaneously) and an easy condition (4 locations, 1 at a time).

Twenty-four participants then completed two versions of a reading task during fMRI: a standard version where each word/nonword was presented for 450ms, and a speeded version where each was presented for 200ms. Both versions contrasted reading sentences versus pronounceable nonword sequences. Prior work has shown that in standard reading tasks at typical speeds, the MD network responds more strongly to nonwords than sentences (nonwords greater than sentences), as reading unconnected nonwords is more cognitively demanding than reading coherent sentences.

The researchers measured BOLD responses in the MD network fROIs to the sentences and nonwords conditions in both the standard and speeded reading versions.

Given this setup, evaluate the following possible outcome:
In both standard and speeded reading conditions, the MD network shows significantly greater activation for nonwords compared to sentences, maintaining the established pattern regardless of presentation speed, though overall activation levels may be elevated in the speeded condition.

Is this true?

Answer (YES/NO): NO